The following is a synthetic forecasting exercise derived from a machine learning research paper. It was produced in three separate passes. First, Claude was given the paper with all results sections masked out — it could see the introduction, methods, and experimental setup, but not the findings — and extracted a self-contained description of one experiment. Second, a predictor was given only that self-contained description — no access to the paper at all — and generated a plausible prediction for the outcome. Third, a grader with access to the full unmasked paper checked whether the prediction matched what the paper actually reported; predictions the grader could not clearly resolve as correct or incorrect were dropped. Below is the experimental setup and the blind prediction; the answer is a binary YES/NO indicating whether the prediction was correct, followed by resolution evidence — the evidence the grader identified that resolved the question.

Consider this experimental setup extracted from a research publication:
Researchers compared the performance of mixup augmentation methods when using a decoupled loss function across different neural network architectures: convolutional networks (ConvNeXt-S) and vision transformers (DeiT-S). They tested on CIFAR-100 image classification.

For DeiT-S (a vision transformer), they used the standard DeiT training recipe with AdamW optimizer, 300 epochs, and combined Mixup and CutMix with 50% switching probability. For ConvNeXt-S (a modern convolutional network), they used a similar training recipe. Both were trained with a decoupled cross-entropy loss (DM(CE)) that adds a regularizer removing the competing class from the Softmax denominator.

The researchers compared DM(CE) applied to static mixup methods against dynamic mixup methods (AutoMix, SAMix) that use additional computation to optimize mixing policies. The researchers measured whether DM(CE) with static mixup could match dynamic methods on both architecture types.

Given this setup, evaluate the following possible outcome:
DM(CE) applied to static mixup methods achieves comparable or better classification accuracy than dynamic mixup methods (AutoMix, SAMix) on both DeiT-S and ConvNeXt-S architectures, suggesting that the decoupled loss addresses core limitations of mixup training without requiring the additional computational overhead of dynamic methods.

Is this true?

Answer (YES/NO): NO